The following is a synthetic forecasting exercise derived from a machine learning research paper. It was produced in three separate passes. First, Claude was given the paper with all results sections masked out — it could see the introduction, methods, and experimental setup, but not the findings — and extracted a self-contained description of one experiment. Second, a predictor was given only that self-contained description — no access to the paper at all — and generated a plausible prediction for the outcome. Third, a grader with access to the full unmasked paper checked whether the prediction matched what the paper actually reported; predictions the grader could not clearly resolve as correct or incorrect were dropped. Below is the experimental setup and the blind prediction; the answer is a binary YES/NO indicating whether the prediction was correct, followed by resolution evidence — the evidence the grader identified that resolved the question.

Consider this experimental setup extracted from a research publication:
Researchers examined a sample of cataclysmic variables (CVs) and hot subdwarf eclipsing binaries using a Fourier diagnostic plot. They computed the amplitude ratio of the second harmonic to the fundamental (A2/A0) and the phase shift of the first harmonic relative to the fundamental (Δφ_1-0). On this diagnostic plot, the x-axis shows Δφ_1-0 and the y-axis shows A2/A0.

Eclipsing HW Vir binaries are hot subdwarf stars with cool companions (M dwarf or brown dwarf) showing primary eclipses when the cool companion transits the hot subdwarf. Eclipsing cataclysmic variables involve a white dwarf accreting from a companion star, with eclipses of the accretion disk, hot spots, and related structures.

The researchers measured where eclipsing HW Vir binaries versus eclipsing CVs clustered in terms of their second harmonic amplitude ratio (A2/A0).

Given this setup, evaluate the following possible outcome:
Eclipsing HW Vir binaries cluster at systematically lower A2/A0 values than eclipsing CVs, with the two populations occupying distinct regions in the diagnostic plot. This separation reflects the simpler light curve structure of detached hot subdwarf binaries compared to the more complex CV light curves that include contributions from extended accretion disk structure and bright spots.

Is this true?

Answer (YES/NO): YES